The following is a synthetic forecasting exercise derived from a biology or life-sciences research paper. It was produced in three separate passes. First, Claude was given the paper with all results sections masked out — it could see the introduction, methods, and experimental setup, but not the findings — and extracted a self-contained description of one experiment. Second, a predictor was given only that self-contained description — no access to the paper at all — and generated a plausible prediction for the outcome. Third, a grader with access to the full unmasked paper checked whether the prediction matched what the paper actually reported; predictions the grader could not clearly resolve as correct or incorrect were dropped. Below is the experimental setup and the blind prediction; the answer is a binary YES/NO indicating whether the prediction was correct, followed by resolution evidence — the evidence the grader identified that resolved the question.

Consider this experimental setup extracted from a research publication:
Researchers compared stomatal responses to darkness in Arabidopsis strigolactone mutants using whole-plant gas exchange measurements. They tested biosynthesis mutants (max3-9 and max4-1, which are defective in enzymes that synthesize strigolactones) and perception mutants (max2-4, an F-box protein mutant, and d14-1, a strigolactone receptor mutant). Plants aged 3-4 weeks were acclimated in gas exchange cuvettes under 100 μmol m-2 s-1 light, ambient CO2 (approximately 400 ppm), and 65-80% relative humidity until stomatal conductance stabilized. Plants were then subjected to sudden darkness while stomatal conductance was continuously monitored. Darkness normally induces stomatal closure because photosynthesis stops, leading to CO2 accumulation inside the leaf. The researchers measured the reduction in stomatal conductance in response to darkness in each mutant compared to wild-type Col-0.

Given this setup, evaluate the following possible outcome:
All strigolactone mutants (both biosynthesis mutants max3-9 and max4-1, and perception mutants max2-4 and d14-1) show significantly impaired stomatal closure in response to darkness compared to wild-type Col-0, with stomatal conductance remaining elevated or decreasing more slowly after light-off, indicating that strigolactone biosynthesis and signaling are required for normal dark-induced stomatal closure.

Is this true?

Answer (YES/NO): YES